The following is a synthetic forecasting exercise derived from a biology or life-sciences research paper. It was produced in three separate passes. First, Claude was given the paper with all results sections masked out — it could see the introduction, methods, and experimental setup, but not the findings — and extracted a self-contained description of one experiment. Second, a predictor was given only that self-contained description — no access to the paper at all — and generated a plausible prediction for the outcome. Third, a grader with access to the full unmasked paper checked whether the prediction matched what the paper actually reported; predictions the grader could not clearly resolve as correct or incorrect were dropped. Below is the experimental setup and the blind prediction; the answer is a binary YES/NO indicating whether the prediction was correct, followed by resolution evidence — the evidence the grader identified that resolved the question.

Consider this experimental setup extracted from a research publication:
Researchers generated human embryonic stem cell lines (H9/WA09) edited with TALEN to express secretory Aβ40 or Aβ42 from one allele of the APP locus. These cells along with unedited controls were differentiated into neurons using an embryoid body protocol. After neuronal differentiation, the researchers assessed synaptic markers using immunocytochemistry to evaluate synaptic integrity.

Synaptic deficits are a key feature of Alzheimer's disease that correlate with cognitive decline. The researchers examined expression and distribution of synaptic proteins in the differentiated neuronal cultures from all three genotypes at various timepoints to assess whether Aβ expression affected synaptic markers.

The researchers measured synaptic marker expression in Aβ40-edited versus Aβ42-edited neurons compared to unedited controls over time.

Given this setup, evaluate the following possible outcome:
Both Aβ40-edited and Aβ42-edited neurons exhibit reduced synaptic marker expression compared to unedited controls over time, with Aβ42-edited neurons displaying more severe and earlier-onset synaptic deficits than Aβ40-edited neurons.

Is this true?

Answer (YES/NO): NO